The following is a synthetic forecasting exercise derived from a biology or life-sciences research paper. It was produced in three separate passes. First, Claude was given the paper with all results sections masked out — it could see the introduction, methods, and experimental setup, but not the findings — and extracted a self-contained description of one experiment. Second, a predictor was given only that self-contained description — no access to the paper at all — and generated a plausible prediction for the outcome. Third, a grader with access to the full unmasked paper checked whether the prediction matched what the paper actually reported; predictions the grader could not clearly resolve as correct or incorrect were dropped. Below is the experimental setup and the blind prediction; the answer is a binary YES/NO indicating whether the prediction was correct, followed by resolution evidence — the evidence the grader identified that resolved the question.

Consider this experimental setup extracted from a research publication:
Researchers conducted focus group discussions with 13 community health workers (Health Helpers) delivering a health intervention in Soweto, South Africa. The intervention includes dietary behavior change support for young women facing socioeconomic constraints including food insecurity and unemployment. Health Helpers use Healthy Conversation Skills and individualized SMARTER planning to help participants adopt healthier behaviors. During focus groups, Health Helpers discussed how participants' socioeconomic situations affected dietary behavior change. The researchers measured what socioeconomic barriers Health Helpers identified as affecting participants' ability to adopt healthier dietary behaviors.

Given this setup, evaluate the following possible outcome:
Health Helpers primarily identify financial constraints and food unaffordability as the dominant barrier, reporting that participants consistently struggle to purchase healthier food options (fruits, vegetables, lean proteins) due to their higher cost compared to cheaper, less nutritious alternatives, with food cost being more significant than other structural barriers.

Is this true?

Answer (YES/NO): NO